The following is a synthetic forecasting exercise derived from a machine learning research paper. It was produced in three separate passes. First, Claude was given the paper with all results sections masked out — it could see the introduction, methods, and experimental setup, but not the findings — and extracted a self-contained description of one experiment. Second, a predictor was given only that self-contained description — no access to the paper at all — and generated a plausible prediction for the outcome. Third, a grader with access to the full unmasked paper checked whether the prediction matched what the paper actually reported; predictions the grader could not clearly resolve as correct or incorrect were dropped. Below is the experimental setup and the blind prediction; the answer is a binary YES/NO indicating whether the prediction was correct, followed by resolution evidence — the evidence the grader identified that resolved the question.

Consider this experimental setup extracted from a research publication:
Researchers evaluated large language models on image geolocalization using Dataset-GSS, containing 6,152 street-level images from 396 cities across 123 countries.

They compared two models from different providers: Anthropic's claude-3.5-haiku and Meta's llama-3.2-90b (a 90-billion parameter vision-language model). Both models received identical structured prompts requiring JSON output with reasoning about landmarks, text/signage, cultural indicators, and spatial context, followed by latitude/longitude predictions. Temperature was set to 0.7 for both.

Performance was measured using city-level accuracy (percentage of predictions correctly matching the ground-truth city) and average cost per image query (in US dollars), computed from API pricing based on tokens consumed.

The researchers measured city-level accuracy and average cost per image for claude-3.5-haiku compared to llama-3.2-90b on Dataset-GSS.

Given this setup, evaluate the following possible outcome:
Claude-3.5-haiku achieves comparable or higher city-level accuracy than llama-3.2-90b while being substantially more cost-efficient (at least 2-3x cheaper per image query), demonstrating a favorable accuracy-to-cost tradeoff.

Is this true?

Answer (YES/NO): YES